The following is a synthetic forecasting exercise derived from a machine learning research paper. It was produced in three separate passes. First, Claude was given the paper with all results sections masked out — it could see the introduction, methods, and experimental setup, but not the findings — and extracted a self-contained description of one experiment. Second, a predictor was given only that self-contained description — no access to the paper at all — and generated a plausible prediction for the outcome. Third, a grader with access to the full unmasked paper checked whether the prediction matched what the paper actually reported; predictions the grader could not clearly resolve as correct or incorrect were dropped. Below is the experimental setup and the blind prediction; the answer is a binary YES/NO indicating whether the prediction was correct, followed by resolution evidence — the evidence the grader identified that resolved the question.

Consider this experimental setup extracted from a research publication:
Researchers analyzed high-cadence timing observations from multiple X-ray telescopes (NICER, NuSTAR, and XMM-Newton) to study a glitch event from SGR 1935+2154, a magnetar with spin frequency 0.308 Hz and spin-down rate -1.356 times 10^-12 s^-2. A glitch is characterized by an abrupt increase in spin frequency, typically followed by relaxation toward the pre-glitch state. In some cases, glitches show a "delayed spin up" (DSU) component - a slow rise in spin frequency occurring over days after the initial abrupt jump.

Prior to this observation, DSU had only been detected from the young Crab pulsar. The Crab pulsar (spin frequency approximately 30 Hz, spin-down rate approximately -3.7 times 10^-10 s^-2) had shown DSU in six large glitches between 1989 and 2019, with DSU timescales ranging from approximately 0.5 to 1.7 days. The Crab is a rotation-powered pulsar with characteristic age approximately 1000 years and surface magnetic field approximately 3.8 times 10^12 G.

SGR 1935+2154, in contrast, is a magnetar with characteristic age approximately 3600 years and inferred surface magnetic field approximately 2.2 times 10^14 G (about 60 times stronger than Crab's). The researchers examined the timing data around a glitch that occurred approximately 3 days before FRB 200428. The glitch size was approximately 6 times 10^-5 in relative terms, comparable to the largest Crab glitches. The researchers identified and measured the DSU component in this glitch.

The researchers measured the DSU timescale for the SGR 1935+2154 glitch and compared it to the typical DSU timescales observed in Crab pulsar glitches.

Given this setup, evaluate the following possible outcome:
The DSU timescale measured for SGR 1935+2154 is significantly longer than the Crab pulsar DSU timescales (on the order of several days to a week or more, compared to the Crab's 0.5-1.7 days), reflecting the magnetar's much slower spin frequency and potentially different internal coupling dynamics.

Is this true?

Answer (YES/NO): YES